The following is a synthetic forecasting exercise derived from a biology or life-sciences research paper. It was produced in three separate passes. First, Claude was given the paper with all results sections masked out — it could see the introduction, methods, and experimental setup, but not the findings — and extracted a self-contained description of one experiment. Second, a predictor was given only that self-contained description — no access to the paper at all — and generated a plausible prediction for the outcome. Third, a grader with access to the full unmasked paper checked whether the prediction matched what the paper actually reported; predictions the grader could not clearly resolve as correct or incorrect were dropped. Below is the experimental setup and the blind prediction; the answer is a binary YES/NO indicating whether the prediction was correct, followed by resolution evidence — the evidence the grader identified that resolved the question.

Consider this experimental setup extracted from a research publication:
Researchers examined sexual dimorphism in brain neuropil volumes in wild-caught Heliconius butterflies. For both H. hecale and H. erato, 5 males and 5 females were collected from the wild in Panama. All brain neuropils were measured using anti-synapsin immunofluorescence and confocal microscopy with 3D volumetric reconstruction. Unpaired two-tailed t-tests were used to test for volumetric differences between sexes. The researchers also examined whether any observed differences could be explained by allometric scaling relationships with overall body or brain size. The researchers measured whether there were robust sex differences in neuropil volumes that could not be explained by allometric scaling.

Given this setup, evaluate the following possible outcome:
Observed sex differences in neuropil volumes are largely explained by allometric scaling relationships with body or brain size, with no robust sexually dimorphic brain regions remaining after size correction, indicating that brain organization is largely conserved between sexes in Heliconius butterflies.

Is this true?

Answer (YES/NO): YES